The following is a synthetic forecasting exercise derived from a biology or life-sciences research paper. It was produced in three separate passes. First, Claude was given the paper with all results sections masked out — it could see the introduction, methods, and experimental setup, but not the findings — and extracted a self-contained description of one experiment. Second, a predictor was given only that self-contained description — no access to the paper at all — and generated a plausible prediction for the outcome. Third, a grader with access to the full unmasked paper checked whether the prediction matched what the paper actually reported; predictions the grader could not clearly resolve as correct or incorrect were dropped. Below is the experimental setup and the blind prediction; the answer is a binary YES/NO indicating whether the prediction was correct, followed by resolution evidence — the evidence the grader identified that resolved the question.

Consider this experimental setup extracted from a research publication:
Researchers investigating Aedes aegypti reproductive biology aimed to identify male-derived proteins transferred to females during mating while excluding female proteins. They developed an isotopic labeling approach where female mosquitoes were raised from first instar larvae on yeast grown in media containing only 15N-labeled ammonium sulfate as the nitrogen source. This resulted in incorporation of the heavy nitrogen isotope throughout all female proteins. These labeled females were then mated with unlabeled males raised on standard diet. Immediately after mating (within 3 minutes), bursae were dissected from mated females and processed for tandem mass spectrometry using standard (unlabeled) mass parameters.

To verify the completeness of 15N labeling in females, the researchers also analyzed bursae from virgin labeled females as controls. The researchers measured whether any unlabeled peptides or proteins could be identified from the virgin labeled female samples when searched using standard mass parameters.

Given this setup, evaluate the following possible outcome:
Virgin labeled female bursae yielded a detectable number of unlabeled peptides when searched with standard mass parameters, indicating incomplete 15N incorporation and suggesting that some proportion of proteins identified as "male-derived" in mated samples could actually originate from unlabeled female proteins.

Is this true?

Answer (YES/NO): NO